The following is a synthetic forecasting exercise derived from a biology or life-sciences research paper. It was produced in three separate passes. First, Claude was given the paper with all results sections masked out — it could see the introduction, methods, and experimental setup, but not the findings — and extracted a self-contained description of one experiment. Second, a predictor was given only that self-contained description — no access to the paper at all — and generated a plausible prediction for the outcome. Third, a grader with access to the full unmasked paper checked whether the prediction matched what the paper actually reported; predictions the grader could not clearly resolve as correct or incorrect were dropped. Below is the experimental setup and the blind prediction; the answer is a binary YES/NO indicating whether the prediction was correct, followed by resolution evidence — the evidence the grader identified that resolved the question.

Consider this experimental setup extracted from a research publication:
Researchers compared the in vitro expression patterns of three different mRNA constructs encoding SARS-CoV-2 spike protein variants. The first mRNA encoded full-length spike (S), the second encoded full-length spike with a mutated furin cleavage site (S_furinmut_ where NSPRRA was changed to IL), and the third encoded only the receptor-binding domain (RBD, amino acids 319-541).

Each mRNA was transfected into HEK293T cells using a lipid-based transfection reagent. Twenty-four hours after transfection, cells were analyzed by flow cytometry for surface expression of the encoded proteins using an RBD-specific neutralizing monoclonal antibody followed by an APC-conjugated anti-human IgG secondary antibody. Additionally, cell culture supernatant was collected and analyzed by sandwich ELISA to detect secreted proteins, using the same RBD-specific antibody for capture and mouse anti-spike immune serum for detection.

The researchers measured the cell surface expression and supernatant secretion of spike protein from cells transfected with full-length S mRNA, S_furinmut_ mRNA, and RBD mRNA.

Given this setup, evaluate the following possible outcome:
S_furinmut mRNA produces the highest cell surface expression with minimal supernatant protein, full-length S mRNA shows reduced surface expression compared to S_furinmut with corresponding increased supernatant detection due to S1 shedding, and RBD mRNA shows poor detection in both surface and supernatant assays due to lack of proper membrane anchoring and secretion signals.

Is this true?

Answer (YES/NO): NO